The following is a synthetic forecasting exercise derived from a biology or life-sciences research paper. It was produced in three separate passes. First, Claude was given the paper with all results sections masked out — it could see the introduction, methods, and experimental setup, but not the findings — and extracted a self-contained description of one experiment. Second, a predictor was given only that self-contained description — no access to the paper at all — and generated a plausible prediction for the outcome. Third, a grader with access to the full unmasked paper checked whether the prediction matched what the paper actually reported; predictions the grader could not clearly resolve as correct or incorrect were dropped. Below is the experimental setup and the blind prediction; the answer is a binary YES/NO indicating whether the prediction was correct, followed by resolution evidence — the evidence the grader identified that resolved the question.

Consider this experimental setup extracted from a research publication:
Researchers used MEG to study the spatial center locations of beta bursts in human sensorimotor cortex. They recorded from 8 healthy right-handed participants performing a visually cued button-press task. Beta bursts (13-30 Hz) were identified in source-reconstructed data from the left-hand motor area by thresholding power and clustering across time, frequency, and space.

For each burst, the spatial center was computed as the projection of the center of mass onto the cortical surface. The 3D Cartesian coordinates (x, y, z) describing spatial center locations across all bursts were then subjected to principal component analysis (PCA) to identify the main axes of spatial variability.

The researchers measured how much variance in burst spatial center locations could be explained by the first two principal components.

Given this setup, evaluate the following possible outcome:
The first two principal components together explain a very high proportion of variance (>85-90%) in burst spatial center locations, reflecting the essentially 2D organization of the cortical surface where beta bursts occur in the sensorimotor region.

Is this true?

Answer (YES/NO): YES